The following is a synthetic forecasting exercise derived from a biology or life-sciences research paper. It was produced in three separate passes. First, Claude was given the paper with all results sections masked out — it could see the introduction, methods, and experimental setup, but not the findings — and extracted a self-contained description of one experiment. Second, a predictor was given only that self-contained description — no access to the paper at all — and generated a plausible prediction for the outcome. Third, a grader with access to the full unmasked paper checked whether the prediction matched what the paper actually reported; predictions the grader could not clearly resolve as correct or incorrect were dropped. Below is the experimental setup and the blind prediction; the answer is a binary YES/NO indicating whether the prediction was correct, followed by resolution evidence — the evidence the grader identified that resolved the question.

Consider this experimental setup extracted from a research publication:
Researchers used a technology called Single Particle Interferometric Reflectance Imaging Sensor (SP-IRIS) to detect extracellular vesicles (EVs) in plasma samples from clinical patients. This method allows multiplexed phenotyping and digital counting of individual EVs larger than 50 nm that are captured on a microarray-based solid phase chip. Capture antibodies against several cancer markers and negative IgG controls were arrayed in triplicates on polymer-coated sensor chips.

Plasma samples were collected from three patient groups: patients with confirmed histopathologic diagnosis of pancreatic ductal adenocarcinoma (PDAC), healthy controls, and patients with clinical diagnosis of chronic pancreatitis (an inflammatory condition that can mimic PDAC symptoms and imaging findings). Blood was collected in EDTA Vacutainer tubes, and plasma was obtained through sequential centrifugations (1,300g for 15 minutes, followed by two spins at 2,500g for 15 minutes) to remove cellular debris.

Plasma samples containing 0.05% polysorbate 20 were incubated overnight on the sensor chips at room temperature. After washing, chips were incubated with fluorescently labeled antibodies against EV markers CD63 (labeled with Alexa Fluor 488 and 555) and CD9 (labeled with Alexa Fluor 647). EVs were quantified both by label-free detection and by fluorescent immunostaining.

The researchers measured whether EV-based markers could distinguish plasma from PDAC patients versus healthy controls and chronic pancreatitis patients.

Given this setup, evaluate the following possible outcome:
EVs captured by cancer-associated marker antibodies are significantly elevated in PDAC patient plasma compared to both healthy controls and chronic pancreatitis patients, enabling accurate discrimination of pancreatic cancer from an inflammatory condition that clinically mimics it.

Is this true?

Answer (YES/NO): NO